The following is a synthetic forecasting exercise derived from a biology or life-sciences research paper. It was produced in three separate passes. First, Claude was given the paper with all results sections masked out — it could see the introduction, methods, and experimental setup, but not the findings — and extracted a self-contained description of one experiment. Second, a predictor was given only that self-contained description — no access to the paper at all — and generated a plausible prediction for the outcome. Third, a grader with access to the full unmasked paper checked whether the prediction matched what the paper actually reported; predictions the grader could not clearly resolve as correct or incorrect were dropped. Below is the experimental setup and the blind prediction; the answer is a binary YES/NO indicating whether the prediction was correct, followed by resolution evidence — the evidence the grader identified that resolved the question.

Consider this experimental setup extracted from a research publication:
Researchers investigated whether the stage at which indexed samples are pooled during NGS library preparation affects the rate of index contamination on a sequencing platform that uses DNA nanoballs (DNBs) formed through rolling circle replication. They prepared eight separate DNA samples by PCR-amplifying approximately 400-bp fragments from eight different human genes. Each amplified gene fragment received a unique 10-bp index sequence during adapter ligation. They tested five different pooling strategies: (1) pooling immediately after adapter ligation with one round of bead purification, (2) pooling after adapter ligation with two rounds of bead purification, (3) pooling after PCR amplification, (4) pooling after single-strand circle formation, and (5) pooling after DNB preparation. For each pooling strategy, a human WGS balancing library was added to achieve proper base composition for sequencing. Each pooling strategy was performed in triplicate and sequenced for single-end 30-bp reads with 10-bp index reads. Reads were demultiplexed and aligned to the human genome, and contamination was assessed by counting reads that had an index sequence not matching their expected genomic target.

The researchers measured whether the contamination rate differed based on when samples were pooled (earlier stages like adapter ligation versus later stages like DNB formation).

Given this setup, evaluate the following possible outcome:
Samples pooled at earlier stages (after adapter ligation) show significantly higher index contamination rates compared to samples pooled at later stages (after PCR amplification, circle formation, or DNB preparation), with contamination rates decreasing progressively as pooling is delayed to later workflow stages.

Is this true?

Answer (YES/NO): YES